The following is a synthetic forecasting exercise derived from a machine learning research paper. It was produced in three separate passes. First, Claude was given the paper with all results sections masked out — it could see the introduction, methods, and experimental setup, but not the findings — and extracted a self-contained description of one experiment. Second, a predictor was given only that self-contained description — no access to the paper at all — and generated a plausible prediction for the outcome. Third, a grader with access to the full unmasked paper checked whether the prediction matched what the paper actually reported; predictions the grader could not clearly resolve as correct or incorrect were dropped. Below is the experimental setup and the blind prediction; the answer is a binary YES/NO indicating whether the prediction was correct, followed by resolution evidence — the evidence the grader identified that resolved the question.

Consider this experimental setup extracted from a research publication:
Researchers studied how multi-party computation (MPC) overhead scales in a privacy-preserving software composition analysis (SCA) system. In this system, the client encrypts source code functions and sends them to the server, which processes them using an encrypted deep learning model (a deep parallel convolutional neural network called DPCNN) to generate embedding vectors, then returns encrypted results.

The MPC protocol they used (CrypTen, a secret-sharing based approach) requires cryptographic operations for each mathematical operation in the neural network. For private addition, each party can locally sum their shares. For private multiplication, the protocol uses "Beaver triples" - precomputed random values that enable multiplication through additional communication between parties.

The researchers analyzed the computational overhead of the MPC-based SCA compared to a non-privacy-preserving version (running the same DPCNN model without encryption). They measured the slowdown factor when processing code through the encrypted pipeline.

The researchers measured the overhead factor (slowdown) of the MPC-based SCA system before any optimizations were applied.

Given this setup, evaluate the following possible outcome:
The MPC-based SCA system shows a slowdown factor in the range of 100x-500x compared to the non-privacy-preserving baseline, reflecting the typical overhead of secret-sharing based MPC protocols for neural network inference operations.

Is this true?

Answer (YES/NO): YES